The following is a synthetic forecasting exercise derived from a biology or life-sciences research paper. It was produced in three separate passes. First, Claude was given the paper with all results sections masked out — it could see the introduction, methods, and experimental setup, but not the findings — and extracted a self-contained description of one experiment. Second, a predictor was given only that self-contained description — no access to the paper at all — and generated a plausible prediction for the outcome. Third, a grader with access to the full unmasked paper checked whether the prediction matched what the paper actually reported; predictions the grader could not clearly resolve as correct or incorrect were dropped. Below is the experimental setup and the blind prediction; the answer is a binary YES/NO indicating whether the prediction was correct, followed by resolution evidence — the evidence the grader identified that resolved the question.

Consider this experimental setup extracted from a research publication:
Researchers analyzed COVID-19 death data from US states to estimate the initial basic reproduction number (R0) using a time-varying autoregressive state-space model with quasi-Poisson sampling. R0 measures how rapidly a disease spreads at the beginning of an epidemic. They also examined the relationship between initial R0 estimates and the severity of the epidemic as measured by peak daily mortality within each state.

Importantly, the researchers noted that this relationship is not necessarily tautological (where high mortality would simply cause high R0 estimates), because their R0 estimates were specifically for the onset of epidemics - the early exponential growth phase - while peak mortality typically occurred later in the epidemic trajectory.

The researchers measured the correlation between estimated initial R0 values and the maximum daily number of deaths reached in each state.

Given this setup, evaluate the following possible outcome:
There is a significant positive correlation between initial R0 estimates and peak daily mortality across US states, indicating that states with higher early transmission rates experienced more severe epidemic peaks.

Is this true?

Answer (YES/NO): YES